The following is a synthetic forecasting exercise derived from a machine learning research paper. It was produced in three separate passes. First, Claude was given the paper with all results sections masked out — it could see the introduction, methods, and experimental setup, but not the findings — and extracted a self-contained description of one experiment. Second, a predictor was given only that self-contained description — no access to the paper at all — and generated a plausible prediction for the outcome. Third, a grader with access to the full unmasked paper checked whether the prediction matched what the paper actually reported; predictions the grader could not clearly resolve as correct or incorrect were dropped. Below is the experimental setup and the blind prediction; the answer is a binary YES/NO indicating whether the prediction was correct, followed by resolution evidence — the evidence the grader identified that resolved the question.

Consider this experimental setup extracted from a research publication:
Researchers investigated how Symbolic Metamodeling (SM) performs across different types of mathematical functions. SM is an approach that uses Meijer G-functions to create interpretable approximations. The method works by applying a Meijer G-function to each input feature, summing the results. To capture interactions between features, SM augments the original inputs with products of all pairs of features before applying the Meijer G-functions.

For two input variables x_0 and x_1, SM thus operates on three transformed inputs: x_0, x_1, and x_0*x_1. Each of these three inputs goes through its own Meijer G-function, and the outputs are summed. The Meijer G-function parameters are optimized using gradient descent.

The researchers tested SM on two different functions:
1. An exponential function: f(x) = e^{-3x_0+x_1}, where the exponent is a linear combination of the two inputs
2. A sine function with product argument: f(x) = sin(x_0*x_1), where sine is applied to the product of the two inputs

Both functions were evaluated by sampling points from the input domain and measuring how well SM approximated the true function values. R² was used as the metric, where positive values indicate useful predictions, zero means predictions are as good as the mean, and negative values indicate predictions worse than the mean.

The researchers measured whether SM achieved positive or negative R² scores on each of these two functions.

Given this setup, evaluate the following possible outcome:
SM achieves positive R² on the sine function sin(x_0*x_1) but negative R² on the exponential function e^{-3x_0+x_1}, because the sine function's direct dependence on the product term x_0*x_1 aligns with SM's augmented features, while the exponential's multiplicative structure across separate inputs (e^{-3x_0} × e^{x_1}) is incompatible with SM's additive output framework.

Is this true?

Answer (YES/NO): NO